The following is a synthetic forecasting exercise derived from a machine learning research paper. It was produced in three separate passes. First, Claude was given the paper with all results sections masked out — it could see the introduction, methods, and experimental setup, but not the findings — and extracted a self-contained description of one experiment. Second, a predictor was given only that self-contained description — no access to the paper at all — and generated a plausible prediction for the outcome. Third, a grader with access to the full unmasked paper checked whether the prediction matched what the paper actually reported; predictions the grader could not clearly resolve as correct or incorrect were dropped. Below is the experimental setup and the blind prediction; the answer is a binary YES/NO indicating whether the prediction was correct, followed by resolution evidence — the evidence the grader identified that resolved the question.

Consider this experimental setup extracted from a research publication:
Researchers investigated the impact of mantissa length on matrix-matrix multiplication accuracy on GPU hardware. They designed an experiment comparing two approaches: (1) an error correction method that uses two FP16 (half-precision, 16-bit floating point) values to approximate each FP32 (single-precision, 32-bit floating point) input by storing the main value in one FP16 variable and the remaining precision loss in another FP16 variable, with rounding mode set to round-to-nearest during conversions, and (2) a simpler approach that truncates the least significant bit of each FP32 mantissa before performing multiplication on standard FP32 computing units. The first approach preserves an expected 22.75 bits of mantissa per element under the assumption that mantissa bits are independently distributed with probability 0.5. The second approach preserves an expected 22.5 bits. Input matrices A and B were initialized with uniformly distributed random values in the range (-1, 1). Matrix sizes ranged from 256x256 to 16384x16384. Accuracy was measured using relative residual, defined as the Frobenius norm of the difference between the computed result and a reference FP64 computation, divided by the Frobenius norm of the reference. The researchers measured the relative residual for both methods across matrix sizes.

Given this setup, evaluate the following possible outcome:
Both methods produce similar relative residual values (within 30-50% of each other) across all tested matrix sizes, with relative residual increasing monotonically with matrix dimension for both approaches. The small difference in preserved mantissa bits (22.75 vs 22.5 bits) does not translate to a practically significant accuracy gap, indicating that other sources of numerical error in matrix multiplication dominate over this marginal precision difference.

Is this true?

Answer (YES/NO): NO